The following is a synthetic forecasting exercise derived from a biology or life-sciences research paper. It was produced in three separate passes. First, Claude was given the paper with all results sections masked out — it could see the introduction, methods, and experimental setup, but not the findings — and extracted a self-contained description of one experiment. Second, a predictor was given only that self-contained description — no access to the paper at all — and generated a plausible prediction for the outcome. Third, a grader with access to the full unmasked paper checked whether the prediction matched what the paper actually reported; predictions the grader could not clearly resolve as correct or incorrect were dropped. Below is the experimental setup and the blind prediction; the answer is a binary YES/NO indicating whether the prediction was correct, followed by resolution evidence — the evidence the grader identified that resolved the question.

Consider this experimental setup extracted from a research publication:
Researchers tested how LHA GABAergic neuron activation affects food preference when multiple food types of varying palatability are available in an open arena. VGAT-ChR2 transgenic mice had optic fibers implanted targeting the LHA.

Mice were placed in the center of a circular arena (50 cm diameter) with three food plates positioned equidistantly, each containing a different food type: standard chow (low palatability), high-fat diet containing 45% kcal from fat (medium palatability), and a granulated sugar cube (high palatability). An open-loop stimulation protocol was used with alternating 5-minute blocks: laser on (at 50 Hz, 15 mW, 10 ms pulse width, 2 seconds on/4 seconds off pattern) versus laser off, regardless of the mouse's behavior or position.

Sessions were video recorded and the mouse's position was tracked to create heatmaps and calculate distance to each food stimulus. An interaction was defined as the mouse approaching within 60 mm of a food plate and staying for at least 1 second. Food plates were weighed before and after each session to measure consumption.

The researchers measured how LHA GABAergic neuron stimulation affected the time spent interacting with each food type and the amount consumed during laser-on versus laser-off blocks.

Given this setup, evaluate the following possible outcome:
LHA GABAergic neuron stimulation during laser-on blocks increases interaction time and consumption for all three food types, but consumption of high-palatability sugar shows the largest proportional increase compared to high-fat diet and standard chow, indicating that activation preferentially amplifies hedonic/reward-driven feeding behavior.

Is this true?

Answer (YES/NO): NO